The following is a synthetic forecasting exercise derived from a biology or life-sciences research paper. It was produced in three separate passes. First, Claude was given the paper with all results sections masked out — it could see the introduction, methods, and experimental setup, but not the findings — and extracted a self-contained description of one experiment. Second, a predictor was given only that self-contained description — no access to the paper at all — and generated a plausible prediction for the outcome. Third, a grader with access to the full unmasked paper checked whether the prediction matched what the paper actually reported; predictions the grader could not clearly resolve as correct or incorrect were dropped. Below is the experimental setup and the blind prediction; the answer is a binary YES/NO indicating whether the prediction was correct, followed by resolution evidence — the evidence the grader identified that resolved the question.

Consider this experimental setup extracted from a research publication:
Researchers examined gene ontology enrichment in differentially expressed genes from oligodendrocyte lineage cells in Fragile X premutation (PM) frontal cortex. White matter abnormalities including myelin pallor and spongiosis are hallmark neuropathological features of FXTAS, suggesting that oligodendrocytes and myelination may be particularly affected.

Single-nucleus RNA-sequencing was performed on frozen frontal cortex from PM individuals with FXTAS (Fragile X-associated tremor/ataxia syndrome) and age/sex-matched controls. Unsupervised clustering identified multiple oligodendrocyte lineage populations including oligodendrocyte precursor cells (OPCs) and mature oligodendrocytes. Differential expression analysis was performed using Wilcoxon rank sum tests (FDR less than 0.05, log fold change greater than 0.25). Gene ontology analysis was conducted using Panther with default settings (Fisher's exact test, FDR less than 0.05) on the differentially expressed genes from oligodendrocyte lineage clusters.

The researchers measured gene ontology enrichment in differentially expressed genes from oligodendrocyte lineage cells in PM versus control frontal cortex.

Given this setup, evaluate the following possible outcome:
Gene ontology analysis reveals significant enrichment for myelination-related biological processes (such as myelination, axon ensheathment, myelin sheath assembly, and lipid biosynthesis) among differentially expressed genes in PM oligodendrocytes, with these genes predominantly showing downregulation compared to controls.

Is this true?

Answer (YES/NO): NO